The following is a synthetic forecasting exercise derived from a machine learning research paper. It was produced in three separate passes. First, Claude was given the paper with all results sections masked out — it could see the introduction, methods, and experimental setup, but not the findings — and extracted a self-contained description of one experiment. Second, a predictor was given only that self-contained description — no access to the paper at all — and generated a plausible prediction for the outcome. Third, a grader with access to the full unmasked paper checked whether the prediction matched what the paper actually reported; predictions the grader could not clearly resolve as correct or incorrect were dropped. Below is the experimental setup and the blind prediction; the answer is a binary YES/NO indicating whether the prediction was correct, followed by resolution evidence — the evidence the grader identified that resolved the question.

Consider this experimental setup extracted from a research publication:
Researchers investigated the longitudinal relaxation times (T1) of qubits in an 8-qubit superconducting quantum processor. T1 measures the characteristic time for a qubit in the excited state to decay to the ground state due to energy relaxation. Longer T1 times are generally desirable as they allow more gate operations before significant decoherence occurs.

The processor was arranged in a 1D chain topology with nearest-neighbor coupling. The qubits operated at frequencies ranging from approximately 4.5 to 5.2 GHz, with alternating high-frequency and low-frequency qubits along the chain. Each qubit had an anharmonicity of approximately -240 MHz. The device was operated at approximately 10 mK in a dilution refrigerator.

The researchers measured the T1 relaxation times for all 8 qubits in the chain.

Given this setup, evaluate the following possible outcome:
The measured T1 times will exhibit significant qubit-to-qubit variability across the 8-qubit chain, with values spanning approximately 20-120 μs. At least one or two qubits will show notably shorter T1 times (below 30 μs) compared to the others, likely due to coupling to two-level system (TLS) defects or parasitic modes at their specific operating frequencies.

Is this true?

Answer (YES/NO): NO